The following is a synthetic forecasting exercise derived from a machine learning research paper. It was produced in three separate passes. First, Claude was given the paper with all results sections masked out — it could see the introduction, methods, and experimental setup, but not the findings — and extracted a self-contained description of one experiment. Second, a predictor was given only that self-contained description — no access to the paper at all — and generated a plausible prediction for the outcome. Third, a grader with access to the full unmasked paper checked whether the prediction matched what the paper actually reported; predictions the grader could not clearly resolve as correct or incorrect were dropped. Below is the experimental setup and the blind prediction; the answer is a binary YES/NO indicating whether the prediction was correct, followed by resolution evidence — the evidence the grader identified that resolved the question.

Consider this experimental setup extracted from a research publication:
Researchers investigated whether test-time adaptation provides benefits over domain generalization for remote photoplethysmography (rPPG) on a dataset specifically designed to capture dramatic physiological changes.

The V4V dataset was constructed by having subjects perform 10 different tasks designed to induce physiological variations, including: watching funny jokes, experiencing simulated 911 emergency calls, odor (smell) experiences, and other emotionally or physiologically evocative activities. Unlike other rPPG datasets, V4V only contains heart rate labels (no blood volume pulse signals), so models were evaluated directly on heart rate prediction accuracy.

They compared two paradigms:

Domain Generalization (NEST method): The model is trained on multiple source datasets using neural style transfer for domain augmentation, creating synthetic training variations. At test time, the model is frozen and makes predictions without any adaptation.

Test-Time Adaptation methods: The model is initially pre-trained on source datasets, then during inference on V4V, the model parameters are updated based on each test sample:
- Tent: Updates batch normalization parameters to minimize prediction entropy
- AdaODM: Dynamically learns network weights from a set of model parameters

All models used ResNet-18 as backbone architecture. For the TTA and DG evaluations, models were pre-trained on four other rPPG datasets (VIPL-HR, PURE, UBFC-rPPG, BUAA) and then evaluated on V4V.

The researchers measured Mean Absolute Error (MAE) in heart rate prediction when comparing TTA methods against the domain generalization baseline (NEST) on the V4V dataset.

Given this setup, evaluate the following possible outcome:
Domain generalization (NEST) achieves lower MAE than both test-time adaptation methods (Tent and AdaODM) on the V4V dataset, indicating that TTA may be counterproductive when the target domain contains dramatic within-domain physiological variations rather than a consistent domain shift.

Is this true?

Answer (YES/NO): NO